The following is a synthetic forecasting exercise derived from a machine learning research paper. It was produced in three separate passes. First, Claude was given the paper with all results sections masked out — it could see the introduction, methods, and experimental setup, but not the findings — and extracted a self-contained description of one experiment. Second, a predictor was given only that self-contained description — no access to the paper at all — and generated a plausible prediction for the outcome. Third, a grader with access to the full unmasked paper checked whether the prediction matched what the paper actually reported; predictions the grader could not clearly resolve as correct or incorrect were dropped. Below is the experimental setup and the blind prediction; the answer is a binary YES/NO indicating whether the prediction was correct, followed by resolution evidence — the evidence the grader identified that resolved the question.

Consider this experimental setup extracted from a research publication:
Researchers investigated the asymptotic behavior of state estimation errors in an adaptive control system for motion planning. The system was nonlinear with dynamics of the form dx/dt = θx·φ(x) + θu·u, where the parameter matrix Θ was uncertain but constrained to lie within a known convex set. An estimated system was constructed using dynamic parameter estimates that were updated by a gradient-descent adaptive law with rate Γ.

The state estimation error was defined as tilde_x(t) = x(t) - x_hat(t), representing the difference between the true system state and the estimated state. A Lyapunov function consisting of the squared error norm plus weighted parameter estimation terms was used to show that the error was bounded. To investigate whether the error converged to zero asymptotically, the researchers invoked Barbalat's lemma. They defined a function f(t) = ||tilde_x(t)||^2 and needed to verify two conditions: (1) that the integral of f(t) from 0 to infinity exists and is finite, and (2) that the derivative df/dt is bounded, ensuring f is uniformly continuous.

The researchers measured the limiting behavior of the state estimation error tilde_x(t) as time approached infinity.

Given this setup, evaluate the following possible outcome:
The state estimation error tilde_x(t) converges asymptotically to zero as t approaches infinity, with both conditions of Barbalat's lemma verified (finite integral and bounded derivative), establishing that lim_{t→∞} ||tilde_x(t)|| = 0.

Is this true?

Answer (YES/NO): YES